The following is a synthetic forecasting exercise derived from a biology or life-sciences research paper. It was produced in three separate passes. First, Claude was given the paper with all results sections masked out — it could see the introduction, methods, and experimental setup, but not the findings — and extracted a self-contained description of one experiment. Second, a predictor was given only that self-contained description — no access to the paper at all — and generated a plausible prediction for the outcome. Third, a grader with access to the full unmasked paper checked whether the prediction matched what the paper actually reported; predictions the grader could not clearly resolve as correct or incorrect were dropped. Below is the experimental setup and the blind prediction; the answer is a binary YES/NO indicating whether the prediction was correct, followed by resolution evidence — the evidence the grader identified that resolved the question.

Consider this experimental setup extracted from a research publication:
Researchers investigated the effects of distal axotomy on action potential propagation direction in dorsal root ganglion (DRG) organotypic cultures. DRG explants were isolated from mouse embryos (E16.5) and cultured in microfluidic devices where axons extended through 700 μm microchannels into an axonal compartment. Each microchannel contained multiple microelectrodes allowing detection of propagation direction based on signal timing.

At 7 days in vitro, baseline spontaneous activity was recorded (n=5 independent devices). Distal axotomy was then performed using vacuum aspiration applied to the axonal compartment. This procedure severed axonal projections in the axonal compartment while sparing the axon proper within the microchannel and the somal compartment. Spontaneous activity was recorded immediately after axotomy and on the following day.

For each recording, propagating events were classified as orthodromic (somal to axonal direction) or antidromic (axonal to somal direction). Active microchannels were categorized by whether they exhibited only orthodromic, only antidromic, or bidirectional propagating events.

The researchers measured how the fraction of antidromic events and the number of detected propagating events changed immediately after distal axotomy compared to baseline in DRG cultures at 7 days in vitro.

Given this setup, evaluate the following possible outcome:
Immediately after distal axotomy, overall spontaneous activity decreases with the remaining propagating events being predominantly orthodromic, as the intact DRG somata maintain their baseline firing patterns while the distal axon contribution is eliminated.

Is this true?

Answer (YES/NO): YES